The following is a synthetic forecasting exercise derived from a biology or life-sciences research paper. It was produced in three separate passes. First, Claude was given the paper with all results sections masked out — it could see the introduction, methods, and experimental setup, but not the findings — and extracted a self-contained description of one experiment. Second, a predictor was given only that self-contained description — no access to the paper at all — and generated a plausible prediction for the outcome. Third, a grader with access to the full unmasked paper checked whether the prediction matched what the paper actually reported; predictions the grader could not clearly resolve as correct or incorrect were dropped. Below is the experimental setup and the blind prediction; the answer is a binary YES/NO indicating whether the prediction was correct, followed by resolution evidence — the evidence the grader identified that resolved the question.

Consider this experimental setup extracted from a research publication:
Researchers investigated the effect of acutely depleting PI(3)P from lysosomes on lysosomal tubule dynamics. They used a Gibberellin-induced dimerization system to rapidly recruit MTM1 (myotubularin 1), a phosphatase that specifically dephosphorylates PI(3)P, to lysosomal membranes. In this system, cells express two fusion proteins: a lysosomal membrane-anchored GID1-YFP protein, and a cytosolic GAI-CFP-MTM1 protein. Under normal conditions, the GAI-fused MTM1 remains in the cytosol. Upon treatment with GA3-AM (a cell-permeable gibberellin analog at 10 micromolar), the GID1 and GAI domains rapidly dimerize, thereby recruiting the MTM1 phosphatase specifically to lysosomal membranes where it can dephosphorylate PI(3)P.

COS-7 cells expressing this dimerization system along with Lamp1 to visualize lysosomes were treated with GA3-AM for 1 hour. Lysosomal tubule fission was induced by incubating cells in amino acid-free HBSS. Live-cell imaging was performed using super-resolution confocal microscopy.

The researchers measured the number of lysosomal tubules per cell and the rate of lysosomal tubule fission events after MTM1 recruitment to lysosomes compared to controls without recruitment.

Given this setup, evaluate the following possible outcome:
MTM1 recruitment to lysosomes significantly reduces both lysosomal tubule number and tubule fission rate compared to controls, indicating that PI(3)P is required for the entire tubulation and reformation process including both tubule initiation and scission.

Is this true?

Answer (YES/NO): NO